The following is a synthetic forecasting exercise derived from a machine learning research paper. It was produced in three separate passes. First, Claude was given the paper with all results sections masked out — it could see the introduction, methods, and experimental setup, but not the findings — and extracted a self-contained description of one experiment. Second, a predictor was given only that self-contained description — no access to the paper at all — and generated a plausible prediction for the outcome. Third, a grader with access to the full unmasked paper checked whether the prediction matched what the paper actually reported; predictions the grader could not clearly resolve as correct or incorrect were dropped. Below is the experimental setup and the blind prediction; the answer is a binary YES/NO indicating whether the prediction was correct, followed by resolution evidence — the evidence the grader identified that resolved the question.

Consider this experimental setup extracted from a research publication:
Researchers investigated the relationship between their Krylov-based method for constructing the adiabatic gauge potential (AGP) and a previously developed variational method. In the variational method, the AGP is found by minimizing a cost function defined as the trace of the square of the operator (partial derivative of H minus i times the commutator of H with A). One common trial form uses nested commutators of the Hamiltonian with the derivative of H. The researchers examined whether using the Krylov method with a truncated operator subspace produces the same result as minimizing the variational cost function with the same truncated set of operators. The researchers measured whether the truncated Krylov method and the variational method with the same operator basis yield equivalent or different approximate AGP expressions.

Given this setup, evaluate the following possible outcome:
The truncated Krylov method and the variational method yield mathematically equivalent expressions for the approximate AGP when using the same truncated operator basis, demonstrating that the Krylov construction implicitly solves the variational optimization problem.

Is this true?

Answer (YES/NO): YES